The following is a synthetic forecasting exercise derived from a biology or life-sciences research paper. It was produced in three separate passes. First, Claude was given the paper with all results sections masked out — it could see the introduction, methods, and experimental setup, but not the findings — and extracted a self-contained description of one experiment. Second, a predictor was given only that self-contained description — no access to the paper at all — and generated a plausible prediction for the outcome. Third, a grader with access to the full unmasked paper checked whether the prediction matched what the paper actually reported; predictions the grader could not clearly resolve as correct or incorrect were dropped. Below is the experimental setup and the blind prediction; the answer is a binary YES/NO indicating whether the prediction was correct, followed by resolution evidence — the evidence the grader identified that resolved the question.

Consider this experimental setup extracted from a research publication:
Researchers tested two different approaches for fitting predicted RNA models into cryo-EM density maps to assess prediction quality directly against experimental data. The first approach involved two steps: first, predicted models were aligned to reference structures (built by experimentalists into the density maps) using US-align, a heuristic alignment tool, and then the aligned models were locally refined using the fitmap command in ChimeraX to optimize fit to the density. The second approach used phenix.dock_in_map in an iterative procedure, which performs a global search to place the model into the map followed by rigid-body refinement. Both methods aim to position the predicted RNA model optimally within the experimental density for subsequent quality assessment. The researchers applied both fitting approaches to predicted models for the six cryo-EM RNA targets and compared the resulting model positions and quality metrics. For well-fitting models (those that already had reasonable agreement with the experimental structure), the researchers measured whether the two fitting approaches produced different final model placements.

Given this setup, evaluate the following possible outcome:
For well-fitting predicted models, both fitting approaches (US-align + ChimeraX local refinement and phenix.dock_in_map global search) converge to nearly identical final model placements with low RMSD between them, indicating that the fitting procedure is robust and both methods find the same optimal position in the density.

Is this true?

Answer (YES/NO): YES